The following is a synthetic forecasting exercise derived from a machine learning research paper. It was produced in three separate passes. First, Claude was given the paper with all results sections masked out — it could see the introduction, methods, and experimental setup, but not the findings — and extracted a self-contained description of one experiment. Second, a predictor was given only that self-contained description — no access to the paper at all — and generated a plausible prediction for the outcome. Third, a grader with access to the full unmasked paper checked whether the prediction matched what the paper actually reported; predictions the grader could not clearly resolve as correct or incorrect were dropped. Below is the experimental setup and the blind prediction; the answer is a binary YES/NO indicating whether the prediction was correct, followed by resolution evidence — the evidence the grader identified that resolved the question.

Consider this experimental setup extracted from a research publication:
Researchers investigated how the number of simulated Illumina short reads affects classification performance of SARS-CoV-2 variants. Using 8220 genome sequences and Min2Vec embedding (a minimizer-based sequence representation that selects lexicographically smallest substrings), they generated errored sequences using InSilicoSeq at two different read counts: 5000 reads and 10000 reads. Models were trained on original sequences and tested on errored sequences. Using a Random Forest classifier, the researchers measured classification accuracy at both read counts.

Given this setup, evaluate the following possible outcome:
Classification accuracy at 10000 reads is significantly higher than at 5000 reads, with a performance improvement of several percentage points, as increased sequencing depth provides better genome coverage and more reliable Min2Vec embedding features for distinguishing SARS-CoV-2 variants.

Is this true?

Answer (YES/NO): NO